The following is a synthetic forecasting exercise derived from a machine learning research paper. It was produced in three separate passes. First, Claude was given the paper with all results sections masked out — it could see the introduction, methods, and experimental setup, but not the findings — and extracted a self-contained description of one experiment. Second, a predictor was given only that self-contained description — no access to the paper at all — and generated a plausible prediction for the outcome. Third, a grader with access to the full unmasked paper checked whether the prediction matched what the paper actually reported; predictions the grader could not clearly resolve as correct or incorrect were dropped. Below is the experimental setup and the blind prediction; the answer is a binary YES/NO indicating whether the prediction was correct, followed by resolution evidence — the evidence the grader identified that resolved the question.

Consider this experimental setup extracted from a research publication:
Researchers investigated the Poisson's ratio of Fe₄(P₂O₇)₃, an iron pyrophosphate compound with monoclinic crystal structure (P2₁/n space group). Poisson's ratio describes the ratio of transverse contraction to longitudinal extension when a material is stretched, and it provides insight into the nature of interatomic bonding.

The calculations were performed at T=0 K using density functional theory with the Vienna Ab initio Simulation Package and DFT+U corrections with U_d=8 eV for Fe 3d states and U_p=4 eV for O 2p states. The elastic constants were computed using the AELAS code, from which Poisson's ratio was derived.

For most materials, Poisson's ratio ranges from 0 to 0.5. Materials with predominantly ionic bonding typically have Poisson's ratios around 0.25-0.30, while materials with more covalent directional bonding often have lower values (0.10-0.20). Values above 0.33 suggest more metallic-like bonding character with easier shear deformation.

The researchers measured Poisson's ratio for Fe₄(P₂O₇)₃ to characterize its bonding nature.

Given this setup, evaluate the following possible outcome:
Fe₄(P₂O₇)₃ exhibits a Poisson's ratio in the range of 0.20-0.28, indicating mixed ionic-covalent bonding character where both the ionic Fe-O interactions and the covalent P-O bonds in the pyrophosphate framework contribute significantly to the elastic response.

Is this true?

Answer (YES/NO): NO